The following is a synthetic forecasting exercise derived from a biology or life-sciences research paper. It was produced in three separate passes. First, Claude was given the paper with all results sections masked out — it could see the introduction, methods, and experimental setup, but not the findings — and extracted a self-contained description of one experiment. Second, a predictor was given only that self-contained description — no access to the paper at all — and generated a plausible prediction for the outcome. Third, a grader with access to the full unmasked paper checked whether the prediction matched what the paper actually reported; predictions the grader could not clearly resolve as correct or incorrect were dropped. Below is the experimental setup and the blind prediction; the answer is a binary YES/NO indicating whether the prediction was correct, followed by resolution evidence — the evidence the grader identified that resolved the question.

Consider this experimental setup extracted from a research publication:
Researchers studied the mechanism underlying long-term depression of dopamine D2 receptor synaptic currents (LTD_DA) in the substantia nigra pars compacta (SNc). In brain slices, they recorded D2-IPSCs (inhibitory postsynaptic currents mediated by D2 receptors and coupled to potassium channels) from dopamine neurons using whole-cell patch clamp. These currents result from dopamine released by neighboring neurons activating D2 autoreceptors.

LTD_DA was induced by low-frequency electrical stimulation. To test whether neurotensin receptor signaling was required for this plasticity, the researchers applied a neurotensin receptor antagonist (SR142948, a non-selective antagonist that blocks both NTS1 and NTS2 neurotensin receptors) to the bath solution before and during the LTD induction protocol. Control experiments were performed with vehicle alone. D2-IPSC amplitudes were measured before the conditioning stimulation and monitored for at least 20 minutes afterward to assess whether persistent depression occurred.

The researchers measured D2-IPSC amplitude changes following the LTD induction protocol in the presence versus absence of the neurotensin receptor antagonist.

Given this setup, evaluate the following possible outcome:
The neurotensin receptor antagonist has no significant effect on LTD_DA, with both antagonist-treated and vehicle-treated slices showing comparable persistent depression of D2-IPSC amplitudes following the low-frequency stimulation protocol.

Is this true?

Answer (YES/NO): NO